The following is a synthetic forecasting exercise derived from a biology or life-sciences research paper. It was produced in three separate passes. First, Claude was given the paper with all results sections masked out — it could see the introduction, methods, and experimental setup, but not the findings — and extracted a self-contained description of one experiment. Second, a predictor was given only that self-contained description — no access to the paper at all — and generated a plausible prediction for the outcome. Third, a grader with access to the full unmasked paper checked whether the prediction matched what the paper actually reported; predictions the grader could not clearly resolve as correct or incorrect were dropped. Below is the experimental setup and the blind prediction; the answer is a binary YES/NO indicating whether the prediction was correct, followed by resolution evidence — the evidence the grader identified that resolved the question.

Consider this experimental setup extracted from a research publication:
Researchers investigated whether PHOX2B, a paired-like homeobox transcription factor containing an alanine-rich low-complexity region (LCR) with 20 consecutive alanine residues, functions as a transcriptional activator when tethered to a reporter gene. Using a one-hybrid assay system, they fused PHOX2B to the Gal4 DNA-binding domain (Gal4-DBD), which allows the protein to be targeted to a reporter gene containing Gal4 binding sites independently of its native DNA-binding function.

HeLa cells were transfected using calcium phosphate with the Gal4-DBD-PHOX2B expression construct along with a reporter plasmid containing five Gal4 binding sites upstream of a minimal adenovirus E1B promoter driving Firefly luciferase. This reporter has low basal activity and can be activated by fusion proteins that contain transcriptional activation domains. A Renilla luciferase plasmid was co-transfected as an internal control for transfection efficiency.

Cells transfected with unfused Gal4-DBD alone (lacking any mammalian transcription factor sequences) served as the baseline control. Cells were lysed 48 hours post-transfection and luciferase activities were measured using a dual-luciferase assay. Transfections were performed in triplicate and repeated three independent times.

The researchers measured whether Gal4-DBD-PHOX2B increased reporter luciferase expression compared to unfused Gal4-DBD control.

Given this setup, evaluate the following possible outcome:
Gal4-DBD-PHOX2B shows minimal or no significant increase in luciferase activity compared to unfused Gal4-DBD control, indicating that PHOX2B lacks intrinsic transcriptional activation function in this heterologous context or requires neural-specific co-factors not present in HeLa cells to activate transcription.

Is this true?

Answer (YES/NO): NO